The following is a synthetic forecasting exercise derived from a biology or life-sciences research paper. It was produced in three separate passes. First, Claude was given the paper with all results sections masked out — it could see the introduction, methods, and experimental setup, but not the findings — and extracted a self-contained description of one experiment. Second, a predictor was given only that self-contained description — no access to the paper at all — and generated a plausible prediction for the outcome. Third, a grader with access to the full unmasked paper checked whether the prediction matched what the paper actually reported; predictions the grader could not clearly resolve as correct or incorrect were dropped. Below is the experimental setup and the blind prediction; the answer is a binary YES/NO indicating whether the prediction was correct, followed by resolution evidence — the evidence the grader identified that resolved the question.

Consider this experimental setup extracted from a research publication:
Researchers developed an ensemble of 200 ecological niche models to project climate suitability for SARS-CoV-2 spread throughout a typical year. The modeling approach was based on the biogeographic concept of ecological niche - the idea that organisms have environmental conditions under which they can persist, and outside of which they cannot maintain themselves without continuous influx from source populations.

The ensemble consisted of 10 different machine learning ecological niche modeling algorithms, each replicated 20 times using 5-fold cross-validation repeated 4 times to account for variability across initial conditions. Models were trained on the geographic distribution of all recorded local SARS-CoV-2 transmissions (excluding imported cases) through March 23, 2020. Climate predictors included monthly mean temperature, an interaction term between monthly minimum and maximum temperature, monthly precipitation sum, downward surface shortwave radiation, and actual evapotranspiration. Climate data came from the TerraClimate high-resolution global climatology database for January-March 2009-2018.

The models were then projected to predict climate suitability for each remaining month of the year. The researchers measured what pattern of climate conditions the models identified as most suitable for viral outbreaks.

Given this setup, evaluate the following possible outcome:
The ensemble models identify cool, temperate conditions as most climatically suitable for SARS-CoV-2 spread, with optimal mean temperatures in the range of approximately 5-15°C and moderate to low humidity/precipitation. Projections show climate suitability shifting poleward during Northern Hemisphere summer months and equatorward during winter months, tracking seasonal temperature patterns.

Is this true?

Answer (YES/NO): YES